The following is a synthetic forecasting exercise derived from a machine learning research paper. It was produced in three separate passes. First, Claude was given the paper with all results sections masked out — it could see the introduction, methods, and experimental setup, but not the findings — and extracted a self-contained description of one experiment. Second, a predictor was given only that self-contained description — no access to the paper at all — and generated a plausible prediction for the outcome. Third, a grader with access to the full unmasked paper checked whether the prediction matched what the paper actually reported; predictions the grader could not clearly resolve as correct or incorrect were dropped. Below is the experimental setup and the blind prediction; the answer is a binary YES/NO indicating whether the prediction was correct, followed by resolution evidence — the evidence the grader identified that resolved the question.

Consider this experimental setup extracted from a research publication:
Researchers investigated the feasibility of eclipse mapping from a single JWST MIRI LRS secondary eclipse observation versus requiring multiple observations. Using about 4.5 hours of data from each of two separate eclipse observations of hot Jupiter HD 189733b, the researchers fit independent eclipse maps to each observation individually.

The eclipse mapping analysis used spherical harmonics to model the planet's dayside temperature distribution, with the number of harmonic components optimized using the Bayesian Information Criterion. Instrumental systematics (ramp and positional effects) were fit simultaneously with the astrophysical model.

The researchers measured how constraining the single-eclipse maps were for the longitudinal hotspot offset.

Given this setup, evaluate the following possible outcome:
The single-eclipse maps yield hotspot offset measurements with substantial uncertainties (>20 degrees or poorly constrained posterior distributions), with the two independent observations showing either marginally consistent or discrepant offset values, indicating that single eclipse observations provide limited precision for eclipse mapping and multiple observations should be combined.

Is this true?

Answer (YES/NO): NO